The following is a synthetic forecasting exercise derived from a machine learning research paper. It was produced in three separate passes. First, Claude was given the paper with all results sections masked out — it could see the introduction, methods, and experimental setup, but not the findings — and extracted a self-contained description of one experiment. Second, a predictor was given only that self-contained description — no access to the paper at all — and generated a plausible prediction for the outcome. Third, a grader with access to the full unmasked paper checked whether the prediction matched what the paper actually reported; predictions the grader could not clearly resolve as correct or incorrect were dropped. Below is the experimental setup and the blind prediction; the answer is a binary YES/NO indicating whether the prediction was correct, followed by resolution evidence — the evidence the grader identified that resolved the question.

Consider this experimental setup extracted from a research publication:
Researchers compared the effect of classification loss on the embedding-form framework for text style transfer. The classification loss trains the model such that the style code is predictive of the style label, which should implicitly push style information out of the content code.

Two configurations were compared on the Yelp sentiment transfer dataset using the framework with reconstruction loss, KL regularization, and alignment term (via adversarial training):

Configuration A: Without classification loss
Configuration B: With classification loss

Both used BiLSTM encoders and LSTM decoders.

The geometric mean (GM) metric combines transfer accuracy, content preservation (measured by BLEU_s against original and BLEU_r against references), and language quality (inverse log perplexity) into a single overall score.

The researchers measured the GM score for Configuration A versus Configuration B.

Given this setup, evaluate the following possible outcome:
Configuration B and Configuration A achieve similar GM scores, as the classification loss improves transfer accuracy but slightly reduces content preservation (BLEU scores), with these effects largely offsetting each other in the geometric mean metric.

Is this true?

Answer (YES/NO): NO